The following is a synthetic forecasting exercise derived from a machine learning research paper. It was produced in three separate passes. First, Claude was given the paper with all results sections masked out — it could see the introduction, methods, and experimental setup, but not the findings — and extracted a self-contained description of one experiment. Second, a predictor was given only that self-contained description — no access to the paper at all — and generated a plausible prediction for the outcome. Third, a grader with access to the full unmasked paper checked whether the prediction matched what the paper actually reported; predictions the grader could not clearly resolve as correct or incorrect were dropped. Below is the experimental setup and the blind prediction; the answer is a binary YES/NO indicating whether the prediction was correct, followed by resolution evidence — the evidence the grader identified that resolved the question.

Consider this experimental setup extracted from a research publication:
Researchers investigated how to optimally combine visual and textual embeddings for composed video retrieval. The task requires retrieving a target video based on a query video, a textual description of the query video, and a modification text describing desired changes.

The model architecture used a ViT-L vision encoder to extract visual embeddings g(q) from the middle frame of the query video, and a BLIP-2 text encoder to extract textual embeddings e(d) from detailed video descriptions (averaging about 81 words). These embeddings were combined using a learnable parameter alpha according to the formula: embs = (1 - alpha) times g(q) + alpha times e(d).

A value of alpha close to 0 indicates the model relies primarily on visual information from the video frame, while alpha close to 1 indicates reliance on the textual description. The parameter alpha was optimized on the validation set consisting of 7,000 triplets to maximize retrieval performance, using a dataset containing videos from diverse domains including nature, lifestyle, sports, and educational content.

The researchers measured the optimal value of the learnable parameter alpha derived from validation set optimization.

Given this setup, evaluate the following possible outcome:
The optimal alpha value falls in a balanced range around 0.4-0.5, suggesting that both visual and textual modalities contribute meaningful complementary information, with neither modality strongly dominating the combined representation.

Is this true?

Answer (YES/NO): NO